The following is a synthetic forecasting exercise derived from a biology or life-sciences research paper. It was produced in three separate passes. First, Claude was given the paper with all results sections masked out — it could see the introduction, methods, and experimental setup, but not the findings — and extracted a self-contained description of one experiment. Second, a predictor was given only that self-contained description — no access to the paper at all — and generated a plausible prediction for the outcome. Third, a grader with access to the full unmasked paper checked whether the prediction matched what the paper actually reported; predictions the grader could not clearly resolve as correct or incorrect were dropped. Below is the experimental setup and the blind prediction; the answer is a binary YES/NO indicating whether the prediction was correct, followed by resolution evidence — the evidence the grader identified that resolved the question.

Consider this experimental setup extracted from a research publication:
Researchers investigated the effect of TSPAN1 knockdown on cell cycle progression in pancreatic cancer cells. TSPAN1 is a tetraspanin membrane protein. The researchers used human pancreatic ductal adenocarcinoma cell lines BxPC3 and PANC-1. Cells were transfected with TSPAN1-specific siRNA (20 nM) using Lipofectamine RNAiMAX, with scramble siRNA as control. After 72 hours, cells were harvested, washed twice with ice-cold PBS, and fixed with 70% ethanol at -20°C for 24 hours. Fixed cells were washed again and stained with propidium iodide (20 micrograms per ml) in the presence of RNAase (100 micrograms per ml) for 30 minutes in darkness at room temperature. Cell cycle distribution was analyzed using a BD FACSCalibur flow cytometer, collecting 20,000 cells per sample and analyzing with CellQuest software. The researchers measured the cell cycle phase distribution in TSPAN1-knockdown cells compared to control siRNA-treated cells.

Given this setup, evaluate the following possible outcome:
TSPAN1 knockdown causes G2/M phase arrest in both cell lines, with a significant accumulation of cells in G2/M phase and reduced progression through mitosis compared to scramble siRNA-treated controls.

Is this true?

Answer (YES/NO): YES